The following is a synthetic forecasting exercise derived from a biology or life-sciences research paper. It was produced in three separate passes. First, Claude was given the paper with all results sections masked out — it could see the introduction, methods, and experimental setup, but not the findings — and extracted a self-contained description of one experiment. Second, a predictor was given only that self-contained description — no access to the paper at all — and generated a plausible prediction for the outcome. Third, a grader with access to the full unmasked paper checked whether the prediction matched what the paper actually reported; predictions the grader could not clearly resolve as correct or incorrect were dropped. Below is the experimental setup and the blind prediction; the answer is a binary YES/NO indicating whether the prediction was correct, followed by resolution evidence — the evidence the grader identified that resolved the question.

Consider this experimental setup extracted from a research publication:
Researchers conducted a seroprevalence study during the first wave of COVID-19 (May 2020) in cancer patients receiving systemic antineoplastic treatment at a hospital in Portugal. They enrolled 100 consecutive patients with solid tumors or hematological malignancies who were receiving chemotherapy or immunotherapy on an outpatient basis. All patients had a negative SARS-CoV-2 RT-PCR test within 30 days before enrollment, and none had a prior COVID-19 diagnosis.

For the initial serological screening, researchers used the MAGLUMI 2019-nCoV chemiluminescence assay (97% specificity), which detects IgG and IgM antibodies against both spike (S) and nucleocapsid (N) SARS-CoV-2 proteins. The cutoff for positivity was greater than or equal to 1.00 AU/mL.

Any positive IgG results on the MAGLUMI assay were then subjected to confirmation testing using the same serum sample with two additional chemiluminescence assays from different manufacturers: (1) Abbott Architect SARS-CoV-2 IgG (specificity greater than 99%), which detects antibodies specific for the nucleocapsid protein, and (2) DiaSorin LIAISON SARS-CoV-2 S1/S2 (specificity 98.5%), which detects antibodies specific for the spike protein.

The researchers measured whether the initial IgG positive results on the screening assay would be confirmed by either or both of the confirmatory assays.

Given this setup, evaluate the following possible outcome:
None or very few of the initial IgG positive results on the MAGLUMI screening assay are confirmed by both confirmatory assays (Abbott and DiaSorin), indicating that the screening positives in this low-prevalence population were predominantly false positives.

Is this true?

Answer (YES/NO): YES